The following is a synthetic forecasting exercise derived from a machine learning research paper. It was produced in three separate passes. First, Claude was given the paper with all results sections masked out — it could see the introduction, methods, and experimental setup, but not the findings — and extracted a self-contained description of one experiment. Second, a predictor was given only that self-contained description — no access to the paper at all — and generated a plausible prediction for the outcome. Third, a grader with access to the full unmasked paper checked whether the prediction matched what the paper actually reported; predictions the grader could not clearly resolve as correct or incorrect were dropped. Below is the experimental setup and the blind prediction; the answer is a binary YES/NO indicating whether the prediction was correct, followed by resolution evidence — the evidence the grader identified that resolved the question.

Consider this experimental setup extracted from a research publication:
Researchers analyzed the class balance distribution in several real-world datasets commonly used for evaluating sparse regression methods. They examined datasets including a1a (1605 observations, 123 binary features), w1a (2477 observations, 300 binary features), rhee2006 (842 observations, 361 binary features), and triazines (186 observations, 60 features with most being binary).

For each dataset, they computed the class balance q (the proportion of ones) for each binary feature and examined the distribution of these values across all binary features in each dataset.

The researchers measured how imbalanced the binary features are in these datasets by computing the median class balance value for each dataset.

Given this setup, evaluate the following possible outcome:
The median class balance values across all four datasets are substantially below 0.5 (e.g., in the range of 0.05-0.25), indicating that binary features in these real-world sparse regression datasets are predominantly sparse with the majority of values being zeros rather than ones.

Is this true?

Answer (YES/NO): NO